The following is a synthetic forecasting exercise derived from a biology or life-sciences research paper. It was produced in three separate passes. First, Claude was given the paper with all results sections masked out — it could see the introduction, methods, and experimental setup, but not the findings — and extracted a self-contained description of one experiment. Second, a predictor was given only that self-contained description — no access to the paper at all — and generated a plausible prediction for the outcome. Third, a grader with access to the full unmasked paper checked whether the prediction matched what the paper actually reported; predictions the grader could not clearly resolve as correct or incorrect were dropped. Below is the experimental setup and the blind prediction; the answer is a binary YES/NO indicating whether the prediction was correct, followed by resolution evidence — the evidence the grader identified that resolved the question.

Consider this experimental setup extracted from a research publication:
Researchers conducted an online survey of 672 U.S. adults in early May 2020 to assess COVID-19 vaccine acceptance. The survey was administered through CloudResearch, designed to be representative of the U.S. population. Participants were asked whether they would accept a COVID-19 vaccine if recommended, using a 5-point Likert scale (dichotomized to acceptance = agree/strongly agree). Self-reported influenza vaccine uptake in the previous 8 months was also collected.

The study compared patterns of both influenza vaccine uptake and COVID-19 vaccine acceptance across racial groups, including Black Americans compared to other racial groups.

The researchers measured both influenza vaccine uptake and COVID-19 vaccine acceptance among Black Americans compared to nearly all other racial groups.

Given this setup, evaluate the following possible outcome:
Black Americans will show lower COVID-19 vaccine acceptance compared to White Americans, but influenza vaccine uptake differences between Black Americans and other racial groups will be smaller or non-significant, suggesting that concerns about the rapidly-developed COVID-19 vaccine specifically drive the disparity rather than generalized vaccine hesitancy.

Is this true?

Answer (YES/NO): NO